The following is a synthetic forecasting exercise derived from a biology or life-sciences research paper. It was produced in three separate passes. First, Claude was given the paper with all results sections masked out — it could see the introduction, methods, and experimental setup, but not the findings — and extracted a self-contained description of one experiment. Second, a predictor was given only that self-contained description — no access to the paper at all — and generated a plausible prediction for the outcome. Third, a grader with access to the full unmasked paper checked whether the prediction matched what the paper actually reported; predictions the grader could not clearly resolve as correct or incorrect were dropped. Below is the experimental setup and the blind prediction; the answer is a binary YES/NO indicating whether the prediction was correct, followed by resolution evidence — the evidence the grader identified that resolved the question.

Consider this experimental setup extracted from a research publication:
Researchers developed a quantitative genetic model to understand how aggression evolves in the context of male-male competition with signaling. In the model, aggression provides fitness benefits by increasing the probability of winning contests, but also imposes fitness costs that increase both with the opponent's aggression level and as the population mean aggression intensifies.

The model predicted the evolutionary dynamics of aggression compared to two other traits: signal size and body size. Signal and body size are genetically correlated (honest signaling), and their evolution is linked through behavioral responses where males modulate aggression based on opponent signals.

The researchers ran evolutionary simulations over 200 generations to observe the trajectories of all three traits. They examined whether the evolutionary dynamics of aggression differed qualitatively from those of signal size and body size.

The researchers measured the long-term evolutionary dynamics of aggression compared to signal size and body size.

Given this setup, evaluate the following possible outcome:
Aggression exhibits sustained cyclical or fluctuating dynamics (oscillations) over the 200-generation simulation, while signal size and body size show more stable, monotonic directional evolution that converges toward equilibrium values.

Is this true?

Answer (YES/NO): NO